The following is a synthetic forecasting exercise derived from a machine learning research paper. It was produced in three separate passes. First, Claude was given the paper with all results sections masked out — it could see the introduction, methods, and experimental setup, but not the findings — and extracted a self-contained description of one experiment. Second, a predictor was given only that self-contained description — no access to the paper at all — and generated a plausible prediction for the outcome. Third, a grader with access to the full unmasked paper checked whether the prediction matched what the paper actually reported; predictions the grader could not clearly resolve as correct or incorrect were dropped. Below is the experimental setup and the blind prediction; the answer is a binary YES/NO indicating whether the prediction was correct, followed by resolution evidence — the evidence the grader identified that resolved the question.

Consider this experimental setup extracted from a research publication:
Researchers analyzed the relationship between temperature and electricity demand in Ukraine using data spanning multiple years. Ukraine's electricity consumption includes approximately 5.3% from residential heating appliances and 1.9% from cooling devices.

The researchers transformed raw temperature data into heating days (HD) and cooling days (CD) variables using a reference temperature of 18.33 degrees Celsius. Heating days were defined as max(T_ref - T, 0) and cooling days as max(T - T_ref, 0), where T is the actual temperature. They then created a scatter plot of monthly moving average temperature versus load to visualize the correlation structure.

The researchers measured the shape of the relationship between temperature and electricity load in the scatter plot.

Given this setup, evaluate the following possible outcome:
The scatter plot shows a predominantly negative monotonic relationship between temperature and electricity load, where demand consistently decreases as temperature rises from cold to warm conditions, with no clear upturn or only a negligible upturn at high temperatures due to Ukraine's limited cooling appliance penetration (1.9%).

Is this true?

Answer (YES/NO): NO